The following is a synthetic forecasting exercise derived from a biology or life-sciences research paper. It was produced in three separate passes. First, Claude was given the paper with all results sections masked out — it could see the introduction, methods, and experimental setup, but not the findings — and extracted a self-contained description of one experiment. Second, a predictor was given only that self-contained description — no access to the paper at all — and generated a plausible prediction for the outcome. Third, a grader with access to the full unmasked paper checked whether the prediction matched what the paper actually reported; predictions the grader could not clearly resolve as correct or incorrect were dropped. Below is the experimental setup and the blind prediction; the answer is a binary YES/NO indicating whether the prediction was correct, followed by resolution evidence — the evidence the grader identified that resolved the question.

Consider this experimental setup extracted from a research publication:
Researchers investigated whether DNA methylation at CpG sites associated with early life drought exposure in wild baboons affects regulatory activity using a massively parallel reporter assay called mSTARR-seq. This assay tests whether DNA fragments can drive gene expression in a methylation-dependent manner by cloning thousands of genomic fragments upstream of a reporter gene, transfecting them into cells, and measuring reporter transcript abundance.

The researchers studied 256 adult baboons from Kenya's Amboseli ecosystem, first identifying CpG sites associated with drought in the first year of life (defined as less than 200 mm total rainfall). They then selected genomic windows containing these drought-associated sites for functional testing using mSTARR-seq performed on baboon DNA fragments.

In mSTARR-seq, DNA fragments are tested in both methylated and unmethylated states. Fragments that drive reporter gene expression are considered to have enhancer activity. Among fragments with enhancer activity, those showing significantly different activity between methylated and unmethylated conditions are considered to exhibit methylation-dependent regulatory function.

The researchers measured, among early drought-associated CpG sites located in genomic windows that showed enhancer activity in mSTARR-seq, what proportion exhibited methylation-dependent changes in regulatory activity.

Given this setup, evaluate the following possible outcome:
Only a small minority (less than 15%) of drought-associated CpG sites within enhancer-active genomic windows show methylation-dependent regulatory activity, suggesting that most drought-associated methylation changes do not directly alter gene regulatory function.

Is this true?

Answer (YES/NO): NO